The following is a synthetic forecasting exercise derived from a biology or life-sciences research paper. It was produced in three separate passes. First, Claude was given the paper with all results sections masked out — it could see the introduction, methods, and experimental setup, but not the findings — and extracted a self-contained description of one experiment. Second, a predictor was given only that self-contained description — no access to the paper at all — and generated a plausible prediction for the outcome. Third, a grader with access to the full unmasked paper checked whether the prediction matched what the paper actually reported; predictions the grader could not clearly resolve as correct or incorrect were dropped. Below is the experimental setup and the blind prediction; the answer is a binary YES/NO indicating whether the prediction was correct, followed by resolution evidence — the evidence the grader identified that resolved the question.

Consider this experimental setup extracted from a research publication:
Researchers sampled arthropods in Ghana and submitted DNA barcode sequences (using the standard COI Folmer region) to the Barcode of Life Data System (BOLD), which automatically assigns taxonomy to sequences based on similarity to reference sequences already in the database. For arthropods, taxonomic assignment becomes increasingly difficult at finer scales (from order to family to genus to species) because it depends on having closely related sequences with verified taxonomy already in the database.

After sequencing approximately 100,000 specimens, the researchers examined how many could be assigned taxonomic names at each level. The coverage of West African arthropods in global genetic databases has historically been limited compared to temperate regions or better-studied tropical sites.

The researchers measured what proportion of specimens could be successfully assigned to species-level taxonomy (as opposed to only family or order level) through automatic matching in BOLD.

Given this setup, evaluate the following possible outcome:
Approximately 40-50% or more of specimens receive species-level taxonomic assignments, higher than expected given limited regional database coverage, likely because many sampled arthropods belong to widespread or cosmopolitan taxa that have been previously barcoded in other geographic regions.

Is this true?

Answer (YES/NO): NO